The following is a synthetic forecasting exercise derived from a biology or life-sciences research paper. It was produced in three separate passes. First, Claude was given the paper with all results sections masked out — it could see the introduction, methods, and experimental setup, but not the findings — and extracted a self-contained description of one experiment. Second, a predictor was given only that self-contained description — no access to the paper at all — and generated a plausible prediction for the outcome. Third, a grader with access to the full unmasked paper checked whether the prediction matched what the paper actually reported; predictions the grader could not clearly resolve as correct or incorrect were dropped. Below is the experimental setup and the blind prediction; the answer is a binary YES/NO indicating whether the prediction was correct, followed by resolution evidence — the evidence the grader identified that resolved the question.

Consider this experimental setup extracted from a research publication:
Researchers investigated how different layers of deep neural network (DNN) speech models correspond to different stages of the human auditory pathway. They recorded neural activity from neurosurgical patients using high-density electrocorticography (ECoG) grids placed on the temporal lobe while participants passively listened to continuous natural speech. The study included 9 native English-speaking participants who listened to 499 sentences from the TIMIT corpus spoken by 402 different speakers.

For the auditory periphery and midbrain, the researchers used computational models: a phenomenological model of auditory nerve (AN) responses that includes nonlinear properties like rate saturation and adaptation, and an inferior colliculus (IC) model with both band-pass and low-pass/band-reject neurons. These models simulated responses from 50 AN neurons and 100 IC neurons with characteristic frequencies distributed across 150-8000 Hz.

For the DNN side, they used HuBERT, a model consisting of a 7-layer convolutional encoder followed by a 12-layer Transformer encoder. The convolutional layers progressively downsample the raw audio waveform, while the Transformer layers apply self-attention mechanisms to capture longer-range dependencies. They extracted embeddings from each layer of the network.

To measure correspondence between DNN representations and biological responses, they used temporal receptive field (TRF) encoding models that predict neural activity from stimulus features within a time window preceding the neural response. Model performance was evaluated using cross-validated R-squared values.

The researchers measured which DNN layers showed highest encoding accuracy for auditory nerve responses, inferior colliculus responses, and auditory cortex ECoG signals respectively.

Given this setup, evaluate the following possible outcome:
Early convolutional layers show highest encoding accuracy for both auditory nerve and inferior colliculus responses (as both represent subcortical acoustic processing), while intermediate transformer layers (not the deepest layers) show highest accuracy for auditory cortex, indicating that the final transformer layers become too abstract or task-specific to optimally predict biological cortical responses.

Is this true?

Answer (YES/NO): NO